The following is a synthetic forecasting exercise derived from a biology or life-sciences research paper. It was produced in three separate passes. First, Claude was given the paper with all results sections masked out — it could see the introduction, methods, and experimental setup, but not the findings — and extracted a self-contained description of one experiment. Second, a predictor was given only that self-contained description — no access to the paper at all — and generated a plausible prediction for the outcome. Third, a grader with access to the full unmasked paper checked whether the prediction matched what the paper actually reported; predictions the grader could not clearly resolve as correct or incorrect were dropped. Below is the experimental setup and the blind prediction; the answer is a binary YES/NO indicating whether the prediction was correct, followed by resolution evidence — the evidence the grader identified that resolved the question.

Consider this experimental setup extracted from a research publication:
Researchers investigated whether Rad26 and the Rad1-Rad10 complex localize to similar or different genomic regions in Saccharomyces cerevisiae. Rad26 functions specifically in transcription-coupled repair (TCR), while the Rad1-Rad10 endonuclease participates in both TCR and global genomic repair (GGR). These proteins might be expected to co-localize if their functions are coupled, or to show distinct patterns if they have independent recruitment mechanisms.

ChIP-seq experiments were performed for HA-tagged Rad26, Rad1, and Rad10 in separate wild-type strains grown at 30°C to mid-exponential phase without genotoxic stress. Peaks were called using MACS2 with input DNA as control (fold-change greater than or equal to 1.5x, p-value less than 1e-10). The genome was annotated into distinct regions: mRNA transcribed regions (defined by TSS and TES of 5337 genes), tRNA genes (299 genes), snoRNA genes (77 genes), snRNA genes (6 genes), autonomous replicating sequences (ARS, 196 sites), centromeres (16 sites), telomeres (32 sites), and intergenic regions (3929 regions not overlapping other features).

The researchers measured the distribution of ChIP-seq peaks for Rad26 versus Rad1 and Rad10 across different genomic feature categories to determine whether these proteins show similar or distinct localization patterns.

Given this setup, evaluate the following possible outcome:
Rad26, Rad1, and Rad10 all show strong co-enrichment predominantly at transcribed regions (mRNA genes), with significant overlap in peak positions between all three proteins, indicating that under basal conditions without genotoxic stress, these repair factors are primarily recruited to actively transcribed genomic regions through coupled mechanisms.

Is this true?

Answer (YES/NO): NO